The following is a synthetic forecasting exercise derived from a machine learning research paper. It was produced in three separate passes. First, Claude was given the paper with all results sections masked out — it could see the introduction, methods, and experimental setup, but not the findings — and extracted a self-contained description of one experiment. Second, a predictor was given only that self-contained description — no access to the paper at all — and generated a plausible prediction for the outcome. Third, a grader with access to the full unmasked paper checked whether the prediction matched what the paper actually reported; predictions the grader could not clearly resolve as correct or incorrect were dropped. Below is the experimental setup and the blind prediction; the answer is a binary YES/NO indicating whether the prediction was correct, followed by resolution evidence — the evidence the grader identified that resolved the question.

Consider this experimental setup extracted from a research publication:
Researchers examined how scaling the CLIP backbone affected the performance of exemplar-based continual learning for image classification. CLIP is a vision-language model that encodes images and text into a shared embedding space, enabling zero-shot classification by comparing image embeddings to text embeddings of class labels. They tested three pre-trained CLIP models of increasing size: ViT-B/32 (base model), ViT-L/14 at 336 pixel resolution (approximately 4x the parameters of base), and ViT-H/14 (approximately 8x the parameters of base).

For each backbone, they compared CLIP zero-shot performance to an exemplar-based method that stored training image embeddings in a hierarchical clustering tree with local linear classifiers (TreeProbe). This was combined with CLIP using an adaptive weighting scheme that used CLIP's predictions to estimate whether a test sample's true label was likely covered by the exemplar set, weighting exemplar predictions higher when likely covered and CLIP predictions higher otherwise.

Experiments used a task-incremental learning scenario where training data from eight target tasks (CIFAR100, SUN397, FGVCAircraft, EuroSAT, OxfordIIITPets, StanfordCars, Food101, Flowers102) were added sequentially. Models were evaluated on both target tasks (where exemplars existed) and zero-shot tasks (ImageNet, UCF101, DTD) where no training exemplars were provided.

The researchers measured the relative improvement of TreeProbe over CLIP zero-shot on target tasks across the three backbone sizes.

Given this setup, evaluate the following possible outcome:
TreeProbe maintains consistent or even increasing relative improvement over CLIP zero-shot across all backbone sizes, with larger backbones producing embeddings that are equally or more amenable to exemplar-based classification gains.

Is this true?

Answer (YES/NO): YES